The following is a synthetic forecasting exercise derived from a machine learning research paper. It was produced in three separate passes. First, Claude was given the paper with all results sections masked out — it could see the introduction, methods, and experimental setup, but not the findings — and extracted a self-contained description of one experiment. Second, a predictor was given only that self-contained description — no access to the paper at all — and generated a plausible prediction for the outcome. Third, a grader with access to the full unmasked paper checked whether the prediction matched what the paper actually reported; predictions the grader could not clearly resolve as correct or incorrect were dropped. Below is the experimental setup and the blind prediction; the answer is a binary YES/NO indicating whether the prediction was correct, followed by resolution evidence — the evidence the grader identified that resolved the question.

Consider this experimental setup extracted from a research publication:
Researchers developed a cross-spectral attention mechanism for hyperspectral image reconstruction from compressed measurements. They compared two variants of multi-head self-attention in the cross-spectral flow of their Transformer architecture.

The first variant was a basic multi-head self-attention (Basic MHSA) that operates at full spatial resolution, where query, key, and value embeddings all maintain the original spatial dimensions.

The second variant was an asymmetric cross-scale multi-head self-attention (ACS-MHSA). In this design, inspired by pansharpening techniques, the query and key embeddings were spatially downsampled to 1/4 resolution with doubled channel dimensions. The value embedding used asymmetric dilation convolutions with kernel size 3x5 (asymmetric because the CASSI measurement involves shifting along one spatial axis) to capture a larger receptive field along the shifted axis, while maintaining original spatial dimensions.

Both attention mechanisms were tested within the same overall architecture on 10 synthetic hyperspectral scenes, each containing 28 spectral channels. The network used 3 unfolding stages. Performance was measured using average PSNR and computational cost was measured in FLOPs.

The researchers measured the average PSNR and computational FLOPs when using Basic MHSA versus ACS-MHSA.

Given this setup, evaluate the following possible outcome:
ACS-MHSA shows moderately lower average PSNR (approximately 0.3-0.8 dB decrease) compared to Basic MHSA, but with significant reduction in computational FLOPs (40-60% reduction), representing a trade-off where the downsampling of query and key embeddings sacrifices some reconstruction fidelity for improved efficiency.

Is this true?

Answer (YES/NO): NO